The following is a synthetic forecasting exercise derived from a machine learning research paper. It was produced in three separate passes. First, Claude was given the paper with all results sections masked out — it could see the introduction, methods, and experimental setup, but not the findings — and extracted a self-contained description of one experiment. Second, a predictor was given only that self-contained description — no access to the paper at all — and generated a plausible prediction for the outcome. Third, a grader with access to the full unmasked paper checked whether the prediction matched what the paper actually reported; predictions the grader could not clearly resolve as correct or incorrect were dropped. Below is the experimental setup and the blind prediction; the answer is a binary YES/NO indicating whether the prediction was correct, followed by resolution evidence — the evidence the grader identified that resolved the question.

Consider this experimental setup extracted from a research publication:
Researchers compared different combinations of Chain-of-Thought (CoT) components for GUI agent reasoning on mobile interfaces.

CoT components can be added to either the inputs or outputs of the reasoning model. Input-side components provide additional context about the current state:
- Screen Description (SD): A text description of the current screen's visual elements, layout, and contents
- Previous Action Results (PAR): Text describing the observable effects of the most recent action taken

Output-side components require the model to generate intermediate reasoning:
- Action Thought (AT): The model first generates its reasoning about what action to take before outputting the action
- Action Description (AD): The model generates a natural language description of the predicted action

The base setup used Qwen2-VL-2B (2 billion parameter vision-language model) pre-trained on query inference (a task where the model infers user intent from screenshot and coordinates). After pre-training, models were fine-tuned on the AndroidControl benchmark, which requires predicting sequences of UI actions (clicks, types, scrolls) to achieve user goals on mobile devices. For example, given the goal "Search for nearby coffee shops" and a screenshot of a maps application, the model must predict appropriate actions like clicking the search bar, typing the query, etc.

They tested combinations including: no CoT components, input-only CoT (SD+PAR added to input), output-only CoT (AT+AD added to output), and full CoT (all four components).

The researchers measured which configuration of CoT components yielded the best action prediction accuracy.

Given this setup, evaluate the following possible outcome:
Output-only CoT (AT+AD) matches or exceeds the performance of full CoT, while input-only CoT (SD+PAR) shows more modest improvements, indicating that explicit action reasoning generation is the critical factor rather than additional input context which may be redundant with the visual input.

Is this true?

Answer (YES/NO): NO